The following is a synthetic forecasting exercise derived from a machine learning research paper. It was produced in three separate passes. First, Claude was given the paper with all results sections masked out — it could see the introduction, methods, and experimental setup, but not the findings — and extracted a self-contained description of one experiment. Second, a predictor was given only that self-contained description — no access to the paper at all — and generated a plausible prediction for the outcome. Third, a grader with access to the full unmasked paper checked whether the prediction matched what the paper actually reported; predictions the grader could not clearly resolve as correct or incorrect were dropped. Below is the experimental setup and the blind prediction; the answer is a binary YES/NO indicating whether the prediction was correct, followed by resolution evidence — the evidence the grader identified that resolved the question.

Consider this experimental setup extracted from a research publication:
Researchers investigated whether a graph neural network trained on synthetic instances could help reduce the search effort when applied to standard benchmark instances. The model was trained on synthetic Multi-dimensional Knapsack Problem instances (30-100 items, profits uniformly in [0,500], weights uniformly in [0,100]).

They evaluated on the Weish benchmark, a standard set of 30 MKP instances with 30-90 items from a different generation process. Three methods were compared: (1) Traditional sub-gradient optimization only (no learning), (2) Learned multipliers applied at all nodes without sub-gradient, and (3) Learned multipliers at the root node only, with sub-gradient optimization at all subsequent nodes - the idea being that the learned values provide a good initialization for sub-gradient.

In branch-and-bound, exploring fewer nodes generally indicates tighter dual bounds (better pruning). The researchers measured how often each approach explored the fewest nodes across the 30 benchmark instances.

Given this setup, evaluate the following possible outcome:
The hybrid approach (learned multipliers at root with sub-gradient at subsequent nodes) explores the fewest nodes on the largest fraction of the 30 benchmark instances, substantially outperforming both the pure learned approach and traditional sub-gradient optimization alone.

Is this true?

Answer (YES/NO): YES